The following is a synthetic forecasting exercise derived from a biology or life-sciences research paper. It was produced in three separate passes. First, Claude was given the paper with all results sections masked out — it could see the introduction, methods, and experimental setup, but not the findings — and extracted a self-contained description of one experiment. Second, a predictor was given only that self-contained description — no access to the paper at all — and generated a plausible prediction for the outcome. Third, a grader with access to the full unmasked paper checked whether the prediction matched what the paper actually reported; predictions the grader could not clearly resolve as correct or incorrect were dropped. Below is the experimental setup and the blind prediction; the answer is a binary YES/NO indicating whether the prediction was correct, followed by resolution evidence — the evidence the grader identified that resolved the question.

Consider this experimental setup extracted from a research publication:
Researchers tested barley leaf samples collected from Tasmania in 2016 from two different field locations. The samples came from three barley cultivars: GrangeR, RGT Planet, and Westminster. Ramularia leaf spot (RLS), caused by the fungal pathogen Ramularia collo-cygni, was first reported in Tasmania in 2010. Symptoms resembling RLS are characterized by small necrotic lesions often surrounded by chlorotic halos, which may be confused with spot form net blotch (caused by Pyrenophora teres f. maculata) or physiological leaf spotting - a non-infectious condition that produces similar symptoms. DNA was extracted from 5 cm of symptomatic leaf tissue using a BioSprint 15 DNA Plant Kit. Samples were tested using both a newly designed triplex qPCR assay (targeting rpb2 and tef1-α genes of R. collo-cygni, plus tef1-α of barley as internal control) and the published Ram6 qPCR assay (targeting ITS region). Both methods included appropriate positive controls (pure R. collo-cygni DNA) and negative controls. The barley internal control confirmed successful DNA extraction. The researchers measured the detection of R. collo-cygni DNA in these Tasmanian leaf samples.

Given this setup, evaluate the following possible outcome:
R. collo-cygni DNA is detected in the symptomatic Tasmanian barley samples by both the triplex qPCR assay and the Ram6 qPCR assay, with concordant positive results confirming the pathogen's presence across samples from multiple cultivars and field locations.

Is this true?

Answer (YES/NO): NO